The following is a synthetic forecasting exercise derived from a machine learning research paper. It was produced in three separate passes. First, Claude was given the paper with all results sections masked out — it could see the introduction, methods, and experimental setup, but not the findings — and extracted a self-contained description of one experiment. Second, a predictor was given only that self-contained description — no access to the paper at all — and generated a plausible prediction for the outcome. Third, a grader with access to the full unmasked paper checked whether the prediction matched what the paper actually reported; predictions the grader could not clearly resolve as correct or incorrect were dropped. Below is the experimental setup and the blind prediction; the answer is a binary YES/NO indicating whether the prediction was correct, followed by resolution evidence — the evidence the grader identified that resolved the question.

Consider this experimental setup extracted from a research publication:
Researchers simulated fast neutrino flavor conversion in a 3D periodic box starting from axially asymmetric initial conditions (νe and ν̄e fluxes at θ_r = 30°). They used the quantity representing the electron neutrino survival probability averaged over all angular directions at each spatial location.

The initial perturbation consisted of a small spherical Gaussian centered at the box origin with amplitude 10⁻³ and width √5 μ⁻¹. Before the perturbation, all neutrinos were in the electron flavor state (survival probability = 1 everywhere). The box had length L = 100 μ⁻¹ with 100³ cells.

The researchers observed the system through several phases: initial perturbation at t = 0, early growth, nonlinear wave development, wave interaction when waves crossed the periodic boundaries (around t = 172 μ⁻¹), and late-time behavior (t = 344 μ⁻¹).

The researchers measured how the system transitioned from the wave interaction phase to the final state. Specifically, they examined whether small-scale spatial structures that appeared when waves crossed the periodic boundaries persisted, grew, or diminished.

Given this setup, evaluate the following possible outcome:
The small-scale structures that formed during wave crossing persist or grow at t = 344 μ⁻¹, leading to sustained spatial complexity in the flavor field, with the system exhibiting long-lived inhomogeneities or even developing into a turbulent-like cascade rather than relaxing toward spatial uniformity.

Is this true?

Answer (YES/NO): YES